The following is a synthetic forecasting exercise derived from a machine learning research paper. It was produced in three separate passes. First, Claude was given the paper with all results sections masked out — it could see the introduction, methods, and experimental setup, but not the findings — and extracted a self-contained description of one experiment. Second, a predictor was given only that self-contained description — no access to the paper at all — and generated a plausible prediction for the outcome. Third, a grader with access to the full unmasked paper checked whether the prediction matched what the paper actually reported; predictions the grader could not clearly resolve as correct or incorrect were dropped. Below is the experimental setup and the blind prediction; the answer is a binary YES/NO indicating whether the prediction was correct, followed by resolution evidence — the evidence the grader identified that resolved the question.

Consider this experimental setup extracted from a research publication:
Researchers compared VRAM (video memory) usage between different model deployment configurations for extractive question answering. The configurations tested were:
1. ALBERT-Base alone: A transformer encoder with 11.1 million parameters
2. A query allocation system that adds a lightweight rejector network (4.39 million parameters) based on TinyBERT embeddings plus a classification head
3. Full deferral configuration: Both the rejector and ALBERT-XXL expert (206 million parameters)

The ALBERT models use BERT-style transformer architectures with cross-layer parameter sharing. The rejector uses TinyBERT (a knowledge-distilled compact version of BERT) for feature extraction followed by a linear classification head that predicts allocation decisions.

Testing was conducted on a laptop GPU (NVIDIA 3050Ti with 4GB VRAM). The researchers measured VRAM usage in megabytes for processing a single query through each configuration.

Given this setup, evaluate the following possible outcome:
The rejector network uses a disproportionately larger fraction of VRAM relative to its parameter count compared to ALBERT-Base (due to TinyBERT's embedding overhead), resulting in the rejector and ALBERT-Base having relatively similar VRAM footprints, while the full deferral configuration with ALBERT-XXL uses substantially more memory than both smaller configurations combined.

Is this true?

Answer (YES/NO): NO